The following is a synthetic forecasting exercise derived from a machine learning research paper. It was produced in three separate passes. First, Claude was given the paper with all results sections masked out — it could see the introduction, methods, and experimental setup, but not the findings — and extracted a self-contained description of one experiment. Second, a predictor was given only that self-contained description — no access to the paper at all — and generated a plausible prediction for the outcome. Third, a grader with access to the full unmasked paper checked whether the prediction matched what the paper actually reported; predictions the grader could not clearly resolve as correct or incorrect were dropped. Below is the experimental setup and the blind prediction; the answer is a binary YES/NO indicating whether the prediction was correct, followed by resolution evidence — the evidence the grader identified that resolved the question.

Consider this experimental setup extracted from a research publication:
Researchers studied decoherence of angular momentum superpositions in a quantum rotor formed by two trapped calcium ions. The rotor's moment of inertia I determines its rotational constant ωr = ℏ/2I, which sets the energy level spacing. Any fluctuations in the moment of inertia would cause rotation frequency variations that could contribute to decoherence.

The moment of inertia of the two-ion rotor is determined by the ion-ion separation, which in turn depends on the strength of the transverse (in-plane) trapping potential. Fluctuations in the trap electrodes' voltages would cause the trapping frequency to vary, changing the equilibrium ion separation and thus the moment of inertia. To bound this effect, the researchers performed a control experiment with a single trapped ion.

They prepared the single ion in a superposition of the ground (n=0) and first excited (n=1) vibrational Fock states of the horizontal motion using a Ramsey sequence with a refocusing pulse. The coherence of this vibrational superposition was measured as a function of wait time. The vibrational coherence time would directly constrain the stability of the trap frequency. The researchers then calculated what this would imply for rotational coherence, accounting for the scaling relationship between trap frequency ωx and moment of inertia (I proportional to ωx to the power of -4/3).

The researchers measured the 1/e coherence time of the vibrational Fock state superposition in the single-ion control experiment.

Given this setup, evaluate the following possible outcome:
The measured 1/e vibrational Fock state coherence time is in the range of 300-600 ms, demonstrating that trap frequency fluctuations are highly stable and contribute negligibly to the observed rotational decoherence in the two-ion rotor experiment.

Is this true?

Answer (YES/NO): NO